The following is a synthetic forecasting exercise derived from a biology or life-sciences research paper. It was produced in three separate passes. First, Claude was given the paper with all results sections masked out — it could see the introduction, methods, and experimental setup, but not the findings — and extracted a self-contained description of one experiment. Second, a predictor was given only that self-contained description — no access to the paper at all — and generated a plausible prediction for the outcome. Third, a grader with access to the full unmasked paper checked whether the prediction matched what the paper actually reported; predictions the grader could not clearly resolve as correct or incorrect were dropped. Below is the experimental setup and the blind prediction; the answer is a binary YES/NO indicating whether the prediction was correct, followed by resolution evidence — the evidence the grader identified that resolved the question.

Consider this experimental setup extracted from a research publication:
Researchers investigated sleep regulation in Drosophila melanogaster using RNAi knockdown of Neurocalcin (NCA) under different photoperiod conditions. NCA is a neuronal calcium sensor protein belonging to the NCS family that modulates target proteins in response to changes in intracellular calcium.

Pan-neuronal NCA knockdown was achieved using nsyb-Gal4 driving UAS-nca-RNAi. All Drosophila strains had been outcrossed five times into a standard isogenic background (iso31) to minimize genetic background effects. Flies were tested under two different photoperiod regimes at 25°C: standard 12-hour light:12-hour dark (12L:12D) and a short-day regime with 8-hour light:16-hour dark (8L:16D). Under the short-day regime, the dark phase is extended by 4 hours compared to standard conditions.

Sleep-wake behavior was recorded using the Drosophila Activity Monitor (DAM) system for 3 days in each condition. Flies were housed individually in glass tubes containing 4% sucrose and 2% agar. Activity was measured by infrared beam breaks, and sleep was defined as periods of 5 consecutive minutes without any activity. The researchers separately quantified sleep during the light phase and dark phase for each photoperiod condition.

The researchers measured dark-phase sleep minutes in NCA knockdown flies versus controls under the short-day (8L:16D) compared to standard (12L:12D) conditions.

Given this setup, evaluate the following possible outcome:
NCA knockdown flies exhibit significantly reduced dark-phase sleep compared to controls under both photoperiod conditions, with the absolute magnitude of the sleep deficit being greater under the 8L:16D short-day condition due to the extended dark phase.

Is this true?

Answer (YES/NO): YES